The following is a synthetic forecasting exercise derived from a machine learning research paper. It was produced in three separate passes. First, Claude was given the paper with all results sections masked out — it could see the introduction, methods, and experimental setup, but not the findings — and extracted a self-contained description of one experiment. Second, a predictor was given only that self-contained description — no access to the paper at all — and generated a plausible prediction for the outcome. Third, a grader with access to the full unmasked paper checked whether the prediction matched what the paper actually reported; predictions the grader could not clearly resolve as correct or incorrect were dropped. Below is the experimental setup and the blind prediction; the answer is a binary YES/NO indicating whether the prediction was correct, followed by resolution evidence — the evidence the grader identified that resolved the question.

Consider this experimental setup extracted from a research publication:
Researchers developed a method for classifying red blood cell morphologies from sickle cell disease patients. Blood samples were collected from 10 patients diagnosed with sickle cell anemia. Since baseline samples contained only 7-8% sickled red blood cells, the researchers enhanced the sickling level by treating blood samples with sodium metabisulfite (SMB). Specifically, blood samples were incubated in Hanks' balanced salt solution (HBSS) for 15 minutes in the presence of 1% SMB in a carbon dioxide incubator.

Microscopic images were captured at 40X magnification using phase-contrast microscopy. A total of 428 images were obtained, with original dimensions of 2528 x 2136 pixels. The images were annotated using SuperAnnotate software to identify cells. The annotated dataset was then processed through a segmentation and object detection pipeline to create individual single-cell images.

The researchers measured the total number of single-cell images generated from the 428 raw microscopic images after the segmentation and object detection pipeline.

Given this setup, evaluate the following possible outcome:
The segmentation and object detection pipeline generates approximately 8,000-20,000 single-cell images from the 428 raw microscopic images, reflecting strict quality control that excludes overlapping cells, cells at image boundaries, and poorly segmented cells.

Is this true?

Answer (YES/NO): YES